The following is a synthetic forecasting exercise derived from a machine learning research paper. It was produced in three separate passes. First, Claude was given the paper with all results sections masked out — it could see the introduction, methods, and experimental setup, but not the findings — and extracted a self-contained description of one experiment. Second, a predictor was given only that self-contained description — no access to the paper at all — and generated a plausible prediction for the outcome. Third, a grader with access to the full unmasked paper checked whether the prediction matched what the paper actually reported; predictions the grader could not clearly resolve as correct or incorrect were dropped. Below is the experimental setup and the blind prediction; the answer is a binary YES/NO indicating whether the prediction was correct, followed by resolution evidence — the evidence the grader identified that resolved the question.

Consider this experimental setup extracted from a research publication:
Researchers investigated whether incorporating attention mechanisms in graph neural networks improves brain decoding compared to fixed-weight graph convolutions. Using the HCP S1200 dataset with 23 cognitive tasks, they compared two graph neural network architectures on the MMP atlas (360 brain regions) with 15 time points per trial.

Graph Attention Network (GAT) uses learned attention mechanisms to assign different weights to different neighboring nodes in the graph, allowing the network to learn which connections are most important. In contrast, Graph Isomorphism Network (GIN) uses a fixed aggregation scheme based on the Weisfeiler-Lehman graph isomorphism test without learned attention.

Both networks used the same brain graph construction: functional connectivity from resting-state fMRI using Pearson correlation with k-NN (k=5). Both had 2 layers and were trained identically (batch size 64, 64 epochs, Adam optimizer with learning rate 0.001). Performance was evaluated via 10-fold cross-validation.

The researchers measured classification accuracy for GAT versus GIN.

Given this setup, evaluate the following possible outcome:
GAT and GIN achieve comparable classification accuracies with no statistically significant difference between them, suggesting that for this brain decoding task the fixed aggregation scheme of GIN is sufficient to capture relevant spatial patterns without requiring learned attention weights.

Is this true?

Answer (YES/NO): NO